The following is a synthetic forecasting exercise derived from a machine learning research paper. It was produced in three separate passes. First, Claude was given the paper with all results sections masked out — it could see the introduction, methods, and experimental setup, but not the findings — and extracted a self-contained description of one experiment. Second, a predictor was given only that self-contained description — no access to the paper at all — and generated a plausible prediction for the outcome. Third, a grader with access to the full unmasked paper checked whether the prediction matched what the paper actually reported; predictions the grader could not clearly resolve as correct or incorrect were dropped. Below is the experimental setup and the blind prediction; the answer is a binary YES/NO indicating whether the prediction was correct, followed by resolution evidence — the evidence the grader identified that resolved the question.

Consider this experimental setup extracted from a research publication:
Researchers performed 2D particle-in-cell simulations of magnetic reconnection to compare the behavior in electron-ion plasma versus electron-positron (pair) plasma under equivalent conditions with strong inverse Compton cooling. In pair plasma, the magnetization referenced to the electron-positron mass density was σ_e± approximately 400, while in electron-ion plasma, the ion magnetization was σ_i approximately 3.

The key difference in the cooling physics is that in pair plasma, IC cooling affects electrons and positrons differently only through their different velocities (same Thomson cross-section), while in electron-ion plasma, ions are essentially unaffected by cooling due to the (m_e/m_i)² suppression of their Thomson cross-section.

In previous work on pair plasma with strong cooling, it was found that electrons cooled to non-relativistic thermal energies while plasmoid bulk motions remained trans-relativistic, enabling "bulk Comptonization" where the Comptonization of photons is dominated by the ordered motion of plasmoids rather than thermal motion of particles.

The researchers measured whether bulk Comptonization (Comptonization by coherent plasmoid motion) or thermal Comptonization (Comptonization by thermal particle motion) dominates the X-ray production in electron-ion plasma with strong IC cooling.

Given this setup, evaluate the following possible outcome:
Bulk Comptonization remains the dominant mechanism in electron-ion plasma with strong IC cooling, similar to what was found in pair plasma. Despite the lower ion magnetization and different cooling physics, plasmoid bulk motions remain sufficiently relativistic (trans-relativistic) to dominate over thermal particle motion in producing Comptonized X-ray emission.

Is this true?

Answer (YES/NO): YES